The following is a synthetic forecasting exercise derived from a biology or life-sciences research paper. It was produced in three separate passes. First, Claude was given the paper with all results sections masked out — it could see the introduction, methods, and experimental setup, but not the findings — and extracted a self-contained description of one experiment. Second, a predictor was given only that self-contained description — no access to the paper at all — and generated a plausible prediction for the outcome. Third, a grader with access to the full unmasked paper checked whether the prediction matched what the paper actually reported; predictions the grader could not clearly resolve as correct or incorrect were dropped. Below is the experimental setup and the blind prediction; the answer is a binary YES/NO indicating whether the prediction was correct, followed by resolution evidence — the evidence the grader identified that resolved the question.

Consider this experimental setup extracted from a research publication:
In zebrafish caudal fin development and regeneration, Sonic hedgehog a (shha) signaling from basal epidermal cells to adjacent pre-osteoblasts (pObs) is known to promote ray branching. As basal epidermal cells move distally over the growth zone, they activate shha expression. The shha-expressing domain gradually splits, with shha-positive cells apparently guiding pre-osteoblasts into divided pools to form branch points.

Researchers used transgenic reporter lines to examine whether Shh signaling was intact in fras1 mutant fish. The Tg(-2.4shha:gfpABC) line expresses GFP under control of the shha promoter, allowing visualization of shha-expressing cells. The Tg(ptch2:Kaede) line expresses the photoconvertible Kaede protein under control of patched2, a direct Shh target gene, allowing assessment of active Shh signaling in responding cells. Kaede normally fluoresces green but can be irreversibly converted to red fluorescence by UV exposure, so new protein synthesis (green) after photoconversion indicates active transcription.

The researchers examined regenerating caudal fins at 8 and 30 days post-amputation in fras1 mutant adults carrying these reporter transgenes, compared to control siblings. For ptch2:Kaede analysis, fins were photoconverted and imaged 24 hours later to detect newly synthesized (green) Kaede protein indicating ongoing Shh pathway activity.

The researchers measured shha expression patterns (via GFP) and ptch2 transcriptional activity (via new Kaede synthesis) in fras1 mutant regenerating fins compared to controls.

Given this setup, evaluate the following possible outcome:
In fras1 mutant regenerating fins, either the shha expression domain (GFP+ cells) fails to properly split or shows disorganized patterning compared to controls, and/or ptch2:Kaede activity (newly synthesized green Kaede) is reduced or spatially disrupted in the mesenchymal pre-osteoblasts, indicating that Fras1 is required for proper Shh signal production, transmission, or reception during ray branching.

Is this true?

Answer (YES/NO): NO